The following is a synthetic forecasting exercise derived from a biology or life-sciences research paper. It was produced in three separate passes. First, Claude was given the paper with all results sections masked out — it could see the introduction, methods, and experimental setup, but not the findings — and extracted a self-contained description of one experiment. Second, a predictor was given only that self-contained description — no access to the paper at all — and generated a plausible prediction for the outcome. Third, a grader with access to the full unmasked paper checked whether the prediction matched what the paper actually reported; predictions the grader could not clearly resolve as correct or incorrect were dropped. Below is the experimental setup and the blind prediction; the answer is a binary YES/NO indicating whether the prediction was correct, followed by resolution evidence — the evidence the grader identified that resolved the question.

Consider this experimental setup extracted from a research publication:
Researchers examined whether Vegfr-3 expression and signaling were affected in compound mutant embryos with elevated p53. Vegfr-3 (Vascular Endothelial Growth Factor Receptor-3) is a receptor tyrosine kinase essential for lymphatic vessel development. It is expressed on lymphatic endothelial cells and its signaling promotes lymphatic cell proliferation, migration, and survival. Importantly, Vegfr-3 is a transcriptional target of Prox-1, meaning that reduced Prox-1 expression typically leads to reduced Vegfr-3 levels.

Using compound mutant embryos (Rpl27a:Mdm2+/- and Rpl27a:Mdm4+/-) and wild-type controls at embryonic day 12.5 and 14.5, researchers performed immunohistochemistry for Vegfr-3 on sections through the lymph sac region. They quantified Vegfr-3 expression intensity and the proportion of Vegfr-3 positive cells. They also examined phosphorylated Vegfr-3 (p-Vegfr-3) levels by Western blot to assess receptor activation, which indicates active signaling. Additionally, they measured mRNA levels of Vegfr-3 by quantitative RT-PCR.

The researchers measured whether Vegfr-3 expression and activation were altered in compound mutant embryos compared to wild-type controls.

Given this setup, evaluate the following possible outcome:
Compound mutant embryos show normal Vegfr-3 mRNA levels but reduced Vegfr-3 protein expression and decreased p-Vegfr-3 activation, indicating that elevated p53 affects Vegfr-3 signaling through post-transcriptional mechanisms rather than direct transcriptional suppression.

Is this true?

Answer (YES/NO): NO